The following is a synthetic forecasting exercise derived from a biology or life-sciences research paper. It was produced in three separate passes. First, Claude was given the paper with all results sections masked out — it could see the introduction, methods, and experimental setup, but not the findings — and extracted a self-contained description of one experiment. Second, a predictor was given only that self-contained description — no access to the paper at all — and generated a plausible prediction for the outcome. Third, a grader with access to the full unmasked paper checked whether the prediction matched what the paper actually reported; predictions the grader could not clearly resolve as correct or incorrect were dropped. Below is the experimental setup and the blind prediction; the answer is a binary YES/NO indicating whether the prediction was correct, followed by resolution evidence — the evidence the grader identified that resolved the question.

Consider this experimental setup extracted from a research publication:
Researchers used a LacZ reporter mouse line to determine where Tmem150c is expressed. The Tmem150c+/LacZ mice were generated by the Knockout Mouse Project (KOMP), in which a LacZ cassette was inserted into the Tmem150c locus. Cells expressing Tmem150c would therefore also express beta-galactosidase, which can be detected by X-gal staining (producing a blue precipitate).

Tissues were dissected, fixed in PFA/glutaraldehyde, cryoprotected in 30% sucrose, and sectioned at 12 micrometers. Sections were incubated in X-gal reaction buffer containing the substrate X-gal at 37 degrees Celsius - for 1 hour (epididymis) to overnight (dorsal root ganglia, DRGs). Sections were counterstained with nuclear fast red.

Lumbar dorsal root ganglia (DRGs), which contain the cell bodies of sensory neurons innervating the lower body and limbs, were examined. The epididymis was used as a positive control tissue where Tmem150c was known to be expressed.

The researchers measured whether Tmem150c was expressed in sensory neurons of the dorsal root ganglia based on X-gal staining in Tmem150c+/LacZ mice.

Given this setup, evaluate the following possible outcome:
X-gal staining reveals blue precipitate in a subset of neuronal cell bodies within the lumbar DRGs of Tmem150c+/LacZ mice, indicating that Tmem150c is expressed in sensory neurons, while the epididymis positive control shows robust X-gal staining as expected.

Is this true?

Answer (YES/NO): NO